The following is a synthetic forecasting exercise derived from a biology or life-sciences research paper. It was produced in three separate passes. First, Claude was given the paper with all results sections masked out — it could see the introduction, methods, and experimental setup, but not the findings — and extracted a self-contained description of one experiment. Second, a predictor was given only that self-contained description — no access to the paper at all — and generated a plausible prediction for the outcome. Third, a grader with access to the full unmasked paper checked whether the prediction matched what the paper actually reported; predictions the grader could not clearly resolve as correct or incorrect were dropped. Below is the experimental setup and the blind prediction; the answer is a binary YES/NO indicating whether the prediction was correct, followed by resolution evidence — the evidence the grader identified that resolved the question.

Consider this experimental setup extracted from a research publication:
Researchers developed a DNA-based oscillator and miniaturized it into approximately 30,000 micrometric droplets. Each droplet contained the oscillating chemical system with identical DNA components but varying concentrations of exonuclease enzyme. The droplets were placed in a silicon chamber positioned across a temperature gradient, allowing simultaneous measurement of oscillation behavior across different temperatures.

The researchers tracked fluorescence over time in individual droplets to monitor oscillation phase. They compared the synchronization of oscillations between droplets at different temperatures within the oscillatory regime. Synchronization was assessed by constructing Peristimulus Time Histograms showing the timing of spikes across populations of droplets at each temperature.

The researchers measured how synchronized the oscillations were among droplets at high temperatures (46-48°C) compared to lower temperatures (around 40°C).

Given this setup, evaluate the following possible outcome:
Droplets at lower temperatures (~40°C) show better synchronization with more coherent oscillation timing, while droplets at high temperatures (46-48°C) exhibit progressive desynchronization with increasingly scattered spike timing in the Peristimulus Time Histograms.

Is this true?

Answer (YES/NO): NO